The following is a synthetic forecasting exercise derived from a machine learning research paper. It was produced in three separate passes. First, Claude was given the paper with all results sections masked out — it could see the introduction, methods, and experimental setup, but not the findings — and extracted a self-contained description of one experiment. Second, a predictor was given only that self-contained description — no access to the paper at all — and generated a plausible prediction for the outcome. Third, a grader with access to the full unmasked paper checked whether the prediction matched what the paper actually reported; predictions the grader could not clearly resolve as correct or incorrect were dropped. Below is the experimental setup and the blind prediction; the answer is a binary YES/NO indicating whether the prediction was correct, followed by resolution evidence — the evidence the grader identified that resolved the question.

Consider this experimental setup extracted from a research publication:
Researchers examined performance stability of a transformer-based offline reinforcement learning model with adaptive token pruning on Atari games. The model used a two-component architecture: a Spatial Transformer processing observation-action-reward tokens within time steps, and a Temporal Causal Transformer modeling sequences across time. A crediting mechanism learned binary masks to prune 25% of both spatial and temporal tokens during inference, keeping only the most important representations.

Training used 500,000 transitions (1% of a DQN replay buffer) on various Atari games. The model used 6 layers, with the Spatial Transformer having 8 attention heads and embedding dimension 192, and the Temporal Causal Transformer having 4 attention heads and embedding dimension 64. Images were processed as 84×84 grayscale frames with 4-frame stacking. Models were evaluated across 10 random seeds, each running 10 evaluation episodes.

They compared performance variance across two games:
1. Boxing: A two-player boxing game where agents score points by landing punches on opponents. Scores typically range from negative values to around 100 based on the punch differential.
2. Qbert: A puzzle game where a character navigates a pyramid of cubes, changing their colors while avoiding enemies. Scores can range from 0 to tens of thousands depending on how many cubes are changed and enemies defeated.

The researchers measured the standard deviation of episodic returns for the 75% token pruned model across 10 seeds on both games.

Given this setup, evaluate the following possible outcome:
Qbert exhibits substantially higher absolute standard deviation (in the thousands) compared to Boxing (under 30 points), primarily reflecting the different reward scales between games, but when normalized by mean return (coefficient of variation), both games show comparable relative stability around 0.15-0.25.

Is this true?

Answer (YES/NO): NO